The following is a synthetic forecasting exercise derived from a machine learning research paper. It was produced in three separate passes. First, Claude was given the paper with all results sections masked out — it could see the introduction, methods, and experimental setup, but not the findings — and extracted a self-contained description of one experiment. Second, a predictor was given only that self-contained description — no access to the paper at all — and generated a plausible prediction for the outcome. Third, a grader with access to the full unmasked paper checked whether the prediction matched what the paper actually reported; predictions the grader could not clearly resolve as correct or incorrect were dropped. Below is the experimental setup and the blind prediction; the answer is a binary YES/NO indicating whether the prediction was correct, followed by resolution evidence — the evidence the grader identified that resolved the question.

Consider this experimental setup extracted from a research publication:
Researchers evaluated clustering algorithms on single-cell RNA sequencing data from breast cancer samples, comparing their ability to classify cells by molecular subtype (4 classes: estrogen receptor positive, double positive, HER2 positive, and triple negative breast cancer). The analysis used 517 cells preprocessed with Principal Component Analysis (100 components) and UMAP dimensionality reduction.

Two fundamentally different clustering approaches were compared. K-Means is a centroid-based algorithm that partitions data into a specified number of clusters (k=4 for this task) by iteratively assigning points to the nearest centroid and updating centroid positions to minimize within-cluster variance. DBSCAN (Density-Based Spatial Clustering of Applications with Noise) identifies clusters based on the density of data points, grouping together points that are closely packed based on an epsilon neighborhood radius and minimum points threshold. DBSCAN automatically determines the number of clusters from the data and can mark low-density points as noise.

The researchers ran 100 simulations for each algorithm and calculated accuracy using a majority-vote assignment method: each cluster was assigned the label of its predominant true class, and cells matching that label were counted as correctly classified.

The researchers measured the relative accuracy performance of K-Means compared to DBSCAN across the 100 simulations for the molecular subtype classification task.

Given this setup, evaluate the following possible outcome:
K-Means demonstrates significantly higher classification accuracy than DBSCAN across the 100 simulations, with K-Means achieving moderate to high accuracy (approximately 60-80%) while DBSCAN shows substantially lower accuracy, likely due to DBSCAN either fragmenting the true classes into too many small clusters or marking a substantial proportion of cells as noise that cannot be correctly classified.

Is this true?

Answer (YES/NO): NO